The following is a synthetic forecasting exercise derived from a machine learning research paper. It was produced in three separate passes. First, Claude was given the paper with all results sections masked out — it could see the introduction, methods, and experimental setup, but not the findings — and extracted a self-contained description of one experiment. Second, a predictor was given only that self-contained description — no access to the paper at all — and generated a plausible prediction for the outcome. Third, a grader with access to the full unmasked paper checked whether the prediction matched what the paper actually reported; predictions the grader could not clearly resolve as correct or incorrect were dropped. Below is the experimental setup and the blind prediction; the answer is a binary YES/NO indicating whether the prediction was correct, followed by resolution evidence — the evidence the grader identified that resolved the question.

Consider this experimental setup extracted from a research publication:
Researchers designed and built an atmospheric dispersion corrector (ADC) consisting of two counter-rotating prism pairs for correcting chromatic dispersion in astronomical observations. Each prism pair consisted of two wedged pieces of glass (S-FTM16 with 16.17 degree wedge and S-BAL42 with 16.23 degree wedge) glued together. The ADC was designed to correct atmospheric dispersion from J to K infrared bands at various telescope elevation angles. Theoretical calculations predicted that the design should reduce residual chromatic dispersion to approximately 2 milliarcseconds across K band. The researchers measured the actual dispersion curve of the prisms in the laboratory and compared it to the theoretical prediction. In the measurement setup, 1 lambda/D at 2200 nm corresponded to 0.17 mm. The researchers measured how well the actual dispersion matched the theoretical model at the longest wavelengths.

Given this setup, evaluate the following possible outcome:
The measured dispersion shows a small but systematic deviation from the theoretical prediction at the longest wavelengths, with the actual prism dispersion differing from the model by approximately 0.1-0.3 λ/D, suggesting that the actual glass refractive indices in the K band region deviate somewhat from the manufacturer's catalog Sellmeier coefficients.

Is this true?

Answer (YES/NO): NO